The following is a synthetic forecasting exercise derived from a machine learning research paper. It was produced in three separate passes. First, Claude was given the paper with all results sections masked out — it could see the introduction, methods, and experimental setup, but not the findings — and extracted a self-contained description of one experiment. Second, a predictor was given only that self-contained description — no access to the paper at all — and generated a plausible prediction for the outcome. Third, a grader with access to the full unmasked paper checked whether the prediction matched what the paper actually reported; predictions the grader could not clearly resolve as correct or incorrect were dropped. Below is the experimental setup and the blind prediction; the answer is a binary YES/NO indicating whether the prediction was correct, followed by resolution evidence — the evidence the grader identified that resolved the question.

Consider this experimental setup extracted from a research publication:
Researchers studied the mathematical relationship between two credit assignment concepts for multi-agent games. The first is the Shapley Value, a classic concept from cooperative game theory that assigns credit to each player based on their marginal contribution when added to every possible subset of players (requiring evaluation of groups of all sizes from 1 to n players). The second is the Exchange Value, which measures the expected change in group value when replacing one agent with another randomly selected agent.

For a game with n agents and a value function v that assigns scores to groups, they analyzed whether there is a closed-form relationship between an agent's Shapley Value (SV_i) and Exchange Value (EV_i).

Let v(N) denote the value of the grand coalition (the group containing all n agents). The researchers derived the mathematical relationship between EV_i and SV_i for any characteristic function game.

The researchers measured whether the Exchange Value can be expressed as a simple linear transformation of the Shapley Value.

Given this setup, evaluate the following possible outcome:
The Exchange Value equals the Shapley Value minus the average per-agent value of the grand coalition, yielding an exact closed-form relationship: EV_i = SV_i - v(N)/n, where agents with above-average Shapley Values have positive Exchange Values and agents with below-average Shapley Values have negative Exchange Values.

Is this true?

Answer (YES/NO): NO